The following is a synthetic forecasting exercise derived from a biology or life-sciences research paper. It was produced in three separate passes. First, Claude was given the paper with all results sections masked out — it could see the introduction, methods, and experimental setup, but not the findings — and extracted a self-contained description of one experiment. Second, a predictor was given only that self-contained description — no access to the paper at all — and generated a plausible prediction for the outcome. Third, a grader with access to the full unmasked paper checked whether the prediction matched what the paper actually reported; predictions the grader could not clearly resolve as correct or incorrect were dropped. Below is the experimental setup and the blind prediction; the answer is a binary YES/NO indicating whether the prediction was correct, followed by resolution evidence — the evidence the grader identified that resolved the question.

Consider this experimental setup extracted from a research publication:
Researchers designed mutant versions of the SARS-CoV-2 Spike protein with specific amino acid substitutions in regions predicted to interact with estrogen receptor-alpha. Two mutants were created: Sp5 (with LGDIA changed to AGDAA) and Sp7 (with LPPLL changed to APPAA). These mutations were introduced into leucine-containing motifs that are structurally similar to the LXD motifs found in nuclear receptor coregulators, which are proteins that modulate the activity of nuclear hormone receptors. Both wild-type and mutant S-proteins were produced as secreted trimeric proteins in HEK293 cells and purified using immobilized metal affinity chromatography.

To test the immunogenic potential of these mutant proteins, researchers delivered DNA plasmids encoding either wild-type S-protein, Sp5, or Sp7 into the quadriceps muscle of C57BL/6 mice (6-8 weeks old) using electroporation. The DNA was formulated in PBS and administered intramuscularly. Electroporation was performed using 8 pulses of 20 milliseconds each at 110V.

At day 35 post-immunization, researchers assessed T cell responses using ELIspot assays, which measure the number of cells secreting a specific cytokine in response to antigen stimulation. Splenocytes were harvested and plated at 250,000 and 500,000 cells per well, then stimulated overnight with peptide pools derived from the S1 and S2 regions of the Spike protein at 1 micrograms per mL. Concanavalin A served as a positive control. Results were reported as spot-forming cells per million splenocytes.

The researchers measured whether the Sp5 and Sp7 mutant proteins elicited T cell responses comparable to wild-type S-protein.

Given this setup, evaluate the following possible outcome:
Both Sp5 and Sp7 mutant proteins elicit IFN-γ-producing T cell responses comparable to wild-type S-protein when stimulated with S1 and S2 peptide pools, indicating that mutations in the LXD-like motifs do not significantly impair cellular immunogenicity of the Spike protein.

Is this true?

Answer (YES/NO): YES